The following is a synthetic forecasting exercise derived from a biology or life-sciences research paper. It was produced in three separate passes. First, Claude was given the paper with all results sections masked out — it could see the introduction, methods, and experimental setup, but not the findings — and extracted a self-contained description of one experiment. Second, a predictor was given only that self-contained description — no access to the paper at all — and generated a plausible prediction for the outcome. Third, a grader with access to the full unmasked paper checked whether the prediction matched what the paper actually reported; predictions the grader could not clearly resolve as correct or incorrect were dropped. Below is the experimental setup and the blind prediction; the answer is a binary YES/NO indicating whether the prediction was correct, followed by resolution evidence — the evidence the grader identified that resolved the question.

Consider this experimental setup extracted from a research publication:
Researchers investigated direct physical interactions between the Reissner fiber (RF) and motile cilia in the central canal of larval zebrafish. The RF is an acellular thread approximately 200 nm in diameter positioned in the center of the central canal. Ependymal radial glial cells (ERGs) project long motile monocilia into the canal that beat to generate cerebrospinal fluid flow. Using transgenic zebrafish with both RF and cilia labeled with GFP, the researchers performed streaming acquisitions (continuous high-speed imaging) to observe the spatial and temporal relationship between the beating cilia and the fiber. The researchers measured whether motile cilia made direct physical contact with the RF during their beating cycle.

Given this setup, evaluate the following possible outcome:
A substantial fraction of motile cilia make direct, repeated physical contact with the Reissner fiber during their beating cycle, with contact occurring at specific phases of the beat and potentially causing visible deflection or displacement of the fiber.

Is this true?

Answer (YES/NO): NO